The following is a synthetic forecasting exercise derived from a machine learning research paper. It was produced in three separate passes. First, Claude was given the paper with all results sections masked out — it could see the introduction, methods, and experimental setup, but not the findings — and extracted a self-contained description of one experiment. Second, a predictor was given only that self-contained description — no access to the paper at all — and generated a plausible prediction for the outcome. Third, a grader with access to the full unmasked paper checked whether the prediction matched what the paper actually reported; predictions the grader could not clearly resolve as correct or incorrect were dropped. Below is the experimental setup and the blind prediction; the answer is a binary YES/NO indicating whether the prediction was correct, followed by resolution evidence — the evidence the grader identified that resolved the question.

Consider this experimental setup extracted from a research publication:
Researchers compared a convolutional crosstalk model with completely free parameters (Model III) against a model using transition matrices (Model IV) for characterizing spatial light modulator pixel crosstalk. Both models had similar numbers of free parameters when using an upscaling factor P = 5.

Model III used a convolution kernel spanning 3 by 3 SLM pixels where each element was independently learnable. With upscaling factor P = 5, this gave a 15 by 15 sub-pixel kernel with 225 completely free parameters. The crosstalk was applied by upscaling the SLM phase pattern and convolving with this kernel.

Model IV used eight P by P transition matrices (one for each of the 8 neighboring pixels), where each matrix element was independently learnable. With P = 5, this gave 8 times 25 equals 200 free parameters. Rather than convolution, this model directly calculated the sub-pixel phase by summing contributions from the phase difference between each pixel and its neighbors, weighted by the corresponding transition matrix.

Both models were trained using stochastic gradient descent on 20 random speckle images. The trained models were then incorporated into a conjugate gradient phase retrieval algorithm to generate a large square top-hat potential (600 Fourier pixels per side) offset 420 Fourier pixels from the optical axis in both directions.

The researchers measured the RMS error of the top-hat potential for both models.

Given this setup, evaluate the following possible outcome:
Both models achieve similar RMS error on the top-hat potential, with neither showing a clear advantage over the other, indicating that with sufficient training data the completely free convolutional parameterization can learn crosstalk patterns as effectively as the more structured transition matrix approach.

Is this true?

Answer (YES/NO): YES